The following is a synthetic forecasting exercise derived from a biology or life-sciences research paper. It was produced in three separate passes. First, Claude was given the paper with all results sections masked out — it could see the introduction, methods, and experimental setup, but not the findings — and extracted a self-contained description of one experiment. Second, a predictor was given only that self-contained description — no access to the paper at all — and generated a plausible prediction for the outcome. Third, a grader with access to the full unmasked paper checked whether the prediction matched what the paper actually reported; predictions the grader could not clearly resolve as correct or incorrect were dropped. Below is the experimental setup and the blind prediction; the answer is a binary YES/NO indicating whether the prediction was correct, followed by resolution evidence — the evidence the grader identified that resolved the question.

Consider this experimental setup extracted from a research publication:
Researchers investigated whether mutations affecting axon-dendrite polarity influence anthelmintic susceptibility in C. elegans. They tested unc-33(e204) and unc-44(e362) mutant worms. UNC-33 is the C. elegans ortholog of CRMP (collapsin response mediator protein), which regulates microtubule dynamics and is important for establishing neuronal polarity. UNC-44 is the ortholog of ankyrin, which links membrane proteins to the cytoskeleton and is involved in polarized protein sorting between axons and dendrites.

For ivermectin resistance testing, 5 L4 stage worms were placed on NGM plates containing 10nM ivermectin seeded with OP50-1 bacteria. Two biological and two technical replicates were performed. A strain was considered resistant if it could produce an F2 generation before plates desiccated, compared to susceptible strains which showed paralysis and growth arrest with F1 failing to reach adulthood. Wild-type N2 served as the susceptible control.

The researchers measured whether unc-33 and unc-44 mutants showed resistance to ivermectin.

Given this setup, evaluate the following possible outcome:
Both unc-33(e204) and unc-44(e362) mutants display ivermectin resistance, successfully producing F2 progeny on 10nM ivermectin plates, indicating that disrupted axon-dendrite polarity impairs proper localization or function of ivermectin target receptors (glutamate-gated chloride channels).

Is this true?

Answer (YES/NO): YES